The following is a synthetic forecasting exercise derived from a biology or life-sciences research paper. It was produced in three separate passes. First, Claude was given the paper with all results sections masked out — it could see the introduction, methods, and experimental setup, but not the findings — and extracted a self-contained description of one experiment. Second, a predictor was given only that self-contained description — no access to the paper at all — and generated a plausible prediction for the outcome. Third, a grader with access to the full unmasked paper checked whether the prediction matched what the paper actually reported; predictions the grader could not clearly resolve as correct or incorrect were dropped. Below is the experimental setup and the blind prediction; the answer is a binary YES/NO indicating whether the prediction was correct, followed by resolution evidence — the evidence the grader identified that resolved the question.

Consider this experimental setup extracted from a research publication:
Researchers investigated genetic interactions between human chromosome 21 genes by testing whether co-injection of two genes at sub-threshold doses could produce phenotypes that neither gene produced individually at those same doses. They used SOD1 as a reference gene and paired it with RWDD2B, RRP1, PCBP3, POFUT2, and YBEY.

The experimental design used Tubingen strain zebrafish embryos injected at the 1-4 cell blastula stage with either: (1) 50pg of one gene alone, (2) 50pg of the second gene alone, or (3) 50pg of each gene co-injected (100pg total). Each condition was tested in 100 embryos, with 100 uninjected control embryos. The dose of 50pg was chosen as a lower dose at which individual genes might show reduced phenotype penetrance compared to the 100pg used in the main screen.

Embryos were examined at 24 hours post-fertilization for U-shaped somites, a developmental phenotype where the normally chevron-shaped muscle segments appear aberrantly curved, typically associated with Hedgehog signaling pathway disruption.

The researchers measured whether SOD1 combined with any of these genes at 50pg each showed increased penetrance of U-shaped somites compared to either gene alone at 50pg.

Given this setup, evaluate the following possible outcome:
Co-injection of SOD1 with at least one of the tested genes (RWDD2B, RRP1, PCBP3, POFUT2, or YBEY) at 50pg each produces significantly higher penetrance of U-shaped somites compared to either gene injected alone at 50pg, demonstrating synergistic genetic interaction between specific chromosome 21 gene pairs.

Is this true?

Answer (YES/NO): NO